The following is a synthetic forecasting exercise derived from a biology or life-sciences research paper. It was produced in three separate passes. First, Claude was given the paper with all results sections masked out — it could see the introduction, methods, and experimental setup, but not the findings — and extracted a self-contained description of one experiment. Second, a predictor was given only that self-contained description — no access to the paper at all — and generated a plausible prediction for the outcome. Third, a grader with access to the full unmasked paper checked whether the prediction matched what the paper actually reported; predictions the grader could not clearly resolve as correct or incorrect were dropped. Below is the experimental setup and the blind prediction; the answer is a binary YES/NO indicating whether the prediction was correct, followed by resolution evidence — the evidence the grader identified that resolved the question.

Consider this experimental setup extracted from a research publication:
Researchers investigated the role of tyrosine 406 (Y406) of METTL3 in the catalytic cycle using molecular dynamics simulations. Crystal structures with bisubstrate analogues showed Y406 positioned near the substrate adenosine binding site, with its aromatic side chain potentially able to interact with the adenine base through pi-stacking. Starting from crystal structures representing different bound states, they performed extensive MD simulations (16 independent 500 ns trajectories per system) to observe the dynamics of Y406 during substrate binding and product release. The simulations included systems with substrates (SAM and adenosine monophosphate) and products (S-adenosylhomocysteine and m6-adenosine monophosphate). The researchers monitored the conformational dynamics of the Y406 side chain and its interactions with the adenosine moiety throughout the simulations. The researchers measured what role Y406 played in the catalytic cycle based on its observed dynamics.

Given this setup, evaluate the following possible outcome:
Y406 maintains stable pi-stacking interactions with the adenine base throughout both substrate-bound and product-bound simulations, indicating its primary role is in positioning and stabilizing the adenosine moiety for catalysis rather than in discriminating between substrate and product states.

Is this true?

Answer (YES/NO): NO